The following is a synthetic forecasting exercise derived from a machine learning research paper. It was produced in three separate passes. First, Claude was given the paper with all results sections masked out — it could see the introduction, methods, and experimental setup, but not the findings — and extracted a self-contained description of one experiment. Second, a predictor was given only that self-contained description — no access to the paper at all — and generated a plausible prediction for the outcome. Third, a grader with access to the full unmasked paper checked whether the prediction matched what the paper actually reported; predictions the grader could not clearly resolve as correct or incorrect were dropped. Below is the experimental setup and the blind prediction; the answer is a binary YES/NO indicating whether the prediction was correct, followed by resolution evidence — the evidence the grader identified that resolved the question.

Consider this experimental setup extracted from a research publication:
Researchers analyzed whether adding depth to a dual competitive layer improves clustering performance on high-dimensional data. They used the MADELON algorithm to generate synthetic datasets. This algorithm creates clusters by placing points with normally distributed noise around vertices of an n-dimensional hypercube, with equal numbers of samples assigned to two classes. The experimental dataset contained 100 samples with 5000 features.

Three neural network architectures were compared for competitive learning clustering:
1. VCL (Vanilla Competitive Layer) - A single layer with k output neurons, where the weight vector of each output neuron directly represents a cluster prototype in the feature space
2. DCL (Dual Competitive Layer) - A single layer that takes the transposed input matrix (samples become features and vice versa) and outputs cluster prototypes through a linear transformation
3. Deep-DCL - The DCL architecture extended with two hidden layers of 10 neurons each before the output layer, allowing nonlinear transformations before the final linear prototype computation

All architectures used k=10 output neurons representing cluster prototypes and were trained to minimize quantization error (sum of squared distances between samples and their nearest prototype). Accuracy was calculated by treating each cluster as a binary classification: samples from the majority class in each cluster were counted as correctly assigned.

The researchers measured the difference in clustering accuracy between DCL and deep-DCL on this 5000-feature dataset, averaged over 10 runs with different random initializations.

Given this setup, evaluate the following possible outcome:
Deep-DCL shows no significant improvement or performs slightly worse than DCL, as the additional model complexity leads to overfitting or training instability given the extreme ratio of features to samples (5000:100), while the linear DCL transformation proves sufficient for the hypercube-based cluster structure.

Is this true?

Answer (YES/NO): NO